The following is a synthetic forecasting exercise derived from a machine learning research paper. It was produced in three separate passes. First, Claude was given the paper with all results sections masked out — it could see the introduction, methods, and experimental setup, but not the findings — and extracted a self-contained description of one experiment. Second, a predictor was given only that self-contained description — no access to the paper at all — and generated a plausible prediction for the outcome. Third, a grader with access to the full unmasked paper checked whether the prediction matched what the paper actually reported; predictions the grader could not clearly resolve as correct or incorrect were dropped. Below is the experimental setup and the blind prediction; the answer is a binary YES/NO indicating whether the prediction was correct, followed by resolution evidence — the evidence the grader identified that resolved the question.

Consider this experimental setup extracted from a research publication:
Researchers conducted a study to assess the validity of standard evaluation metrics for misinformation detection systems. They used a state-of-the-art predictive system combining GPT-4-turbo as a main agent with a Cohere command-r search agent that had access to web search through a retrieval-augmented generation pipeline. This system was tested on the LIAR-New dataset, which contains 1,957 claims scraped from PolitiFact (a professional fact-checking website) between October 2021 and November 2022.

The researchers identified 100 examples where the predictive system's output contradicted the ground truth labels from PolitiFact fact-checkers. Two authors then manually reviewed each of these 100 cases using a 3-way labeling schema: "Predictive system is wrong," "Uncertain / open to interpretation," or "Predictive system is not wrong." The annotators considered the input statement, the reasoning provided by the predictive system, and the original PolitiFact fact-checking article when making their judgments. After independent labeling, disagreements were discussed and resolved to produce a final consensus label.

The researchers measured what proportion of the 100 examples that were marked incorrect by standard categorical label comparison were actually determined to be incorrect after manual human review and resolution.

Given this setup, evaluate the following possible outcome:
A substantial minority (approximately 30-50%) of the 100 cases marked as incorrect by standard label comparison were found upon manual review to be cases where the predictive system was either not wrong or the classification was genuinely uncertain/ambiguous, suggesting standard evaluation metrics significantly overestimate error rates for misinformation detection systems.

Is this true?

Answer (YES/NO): NO